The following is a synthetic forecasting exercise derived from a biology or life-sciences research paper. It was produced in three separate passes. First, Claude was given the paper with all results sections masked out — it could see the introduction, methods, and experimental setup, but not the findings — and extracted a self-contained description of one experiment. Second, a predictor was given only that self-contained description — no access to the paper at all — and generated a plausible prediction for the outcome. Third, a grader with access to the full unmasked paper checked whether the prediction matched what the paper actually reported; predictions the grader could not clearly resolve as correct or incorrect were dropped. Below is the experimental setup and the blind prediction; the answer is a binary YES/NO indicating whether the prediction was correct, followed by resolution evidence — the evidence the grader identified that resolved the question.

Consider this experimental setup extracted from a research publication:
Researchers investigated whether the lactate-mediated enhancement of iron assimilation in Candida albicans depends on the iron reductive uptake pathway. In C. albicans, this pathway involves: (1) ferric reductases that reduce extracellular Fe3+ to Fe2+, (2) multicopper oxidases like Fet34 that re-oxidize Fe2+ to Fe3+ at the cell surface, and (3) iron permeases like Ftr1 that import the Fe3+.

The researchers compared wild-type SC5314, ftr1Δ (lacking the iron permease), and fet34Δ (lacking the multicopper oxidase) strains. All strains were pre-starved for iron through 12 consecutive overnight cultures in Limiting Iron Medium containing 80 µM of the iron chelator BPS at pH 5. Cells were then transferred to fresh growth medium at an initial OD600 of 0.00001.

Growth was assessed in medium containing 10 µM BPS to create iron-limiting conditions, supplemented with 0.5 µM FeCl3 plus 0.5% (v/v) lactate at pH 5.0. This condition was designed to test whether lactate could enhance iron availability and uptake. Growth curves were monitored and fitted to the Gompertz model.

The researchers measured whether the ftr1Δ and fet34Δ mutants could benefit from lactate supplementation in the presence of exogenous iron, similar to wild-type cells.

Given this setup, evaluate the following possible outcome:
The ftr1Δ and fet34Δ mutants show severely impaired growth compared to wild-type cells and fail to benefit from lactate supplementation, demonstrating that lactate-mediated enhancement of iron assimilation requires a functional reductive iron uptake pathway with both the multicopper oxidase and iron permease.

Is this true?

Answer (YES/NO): NO